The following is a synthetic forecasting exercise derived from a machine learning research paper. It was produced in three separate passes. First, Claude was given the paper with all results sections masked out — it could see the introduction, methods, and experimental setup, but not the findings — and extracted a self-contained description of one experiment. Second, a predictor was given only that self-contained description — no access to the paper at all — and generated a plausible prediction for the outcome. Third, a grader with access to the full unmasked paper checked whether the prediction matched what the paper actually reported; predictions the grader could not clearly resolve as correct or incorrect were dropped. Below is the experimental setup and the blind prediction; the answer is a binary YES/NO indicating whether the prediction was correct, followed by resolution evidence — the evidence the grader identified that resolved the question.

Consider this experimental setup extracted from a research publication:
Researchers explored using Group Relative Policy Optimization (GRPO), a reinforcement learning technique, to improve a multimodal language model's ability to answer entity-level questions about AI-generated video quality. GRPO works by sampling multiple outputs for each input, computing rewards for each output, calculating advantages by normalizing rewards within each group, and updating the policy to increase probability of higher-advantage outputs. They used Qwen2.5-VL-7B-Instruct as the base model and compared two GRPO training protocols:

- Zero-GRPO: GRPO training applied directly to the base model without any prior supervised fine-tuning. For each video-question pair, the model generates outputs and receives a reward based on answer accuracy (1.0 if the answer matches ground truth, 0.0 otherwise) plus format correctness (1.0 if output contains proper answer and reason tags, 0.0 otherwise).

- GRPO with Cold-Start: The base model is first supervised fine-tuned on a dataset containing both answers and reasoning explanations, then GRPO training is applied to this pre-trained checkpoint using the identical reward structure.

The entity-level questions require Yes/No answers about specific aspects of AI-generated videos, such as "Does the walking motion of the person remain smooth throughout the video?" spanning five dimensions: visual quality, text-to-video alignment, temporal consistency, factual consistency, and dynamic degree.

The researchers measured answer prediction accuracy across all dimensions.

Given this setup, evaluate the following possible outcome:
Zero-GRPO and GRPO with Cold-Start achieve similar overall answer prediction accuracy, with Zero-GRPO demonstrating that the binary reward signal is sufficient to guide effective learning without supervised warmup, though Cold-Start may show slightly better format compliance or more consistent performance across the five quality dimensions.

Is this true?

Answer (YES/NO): NO